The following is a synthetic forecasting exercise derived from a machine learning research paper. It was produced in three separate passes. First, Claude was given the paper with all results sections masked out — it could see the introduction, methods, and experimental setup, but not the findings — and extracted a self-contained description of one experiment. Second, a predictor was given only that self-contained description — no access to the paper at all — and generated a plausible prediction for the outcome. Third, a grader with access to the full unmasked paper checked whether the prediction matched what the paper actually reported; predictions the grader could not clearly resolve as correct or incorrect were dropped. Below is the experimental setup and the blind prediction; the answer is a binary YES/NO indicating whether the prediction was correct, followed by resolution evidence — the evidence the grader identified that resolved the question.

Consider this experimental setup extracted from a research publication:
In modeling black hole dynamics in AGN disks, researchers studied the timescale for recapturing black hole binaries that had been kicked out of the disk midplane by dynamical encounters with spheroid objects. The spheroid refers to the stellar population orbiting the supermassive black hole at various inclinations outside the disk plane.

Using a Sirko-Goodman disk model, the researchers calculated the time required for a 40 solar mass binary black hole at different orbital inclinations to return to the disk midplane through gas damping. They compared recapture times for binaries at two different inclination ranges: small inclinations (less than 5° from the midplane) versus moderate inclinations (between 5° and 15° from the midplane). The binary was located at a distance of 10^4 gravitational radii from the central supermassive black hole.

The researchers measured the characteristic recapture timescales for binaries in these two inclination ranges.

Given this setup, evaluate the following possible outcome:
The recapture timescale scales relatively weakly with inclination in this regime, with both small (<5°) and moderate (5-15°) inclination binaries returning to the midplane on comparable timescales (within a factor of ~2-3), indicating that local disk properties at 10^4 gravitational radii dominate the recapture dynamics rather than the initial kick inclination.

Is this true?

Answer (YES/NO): NO